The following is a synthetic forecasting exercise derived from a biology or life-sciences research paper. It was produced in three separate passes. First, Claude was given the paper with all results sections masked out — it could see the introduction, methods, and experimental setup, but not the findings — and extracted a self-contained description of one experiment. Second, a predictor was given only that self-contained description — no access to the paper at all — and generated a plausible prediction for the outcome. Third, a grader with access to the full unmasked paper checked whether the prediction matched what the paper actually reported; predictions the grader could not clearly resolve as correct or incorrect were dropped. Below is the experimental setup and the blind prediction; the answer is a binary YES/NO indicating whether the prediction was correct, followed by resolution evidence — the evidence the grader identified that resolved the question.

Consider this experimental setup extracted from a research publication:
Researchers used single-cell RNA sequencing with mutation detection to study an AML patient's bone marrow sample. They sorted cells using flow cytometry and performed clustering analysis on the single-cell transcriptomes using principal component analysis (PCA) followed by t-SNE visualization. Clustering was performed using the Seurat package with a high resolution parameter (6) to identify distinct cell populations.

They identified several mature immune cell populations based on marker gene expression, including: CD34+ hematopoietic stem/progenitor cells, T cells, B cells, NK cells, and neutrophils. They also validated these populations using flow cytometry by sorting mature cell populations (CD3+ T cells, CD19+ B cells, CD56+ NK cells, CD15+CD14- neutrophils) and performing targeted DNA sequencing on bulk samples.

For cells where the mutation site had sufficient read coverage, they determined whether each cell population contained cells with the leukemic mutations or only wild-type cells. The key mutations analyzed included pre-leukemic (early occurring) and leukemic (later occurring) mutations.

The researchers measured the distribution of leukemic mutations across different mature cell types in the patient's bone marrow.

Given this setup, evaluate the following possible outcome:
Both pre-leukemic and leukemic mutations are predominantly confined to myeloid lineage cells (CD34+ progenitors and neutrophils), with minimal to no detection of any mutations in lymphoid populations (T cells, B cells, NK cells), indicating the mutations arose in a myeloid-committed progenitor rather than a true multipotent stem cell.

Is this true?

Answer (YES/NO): NO